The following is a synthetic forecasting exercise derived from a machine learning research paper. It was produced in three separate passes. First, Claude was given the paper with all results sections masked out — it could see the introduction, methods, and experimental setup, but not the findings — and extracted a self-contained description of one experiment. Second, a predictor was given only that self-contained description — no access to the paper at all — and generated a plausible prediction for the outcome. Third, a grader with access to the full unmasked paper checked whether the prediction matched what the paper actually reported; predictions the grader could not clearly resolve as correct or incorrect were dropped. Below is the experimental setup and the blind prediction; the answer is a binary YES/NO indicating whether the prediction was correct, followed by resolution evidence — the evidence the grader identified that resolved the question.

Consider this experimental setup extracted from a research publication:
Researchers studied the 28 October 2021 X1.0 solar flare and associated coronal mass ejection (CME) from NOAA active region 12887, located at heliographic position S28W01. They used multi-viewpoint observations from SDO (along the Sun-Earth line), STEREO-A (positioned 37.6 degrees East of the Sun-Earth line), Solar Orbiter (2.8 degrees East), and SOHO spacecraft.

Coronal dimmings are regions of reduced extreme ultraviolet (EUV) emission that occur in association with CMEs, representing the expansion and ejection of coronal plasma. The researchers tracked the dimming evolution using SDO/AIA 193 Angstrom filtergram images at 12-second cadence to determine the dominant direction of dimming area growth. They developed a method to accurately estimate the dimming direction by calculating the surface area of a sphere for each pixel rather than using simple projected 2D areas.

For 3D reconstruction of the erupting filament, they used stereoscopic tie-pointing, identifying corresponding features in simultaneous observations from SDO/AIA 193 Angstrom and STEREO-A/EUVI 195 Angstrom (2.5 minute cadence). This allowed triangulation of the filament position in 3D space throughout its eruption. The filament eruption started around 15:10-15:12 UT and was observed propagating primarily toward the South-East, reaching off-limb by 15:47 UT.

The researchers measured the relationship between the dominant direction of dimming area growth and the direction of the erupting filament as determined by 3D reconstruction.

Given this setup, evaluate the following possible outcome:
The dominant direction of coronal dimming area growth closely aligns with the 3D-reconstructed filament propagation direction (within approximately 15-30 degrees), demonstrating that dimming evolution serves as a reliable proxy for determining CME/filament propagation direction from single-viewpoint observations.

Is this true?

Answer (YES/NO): NO